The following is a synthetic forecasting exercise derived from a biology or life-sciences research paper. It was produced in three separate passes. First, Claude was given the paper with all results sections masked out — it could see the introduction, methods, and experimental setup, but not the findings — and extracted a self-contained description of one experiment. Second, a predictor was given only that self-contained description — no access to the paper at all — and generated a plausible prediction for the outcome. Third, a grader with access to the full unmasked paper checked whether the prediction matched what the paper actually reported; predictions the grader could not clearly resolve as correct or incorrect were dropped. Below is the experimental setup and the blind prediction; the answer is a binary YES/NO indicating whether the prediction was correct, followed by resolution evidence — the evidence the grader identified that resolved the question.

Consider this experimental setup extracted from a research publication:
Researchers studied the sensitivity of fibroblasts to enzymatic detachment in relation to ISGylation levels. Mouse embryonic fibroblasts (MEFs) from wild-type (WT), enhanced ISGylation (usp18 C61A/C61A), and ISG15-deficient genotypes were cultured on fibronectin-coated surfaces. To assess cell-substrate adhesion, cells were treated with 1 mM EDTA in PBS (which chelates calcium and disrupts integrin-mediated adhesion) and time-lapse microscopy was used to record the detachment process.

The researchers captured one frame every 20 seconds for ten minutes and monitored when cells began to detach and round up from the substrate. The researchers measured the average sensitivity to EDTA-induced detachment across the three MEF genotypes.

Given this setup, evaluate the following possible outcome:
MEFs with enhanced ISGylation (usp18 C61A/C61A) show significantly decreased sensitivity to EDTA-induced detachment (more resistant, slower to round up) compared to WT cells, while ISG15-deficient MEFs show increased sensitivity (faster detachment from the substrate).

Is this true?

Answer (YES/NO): YES